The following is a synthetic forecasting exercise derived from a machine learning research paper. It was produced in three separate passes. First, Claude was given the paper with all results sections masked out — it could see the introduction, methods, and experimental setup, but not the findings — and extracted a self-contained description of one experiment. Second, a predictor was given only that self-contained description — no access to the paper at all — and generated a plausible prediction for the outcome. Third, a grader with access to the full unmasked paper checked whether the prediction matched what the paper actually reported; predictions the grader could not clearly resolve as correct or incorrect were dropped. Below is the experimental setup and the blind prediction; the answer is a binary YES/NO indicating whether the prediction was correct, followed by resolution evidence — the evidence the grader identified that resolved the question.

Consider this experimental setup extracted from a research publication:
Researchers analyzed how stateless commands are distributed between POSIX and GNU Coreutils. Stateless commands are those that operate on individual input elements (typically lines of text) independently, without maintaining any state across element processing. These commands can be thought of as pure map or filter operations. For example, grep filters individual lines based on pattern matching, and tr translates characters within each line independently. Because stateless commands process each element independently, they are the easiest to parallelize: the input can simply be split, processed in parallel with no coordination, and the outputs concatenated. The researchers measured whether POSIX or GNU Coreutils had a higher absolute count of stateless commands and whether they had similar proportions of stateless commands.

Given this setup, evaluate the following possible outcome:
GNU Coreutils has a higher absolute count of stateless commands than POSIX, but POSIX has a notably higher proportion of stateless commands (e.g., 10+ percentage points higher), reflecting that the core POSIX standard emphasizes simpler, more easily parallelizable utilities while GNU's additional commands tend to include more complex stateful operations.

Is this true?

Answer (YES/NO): NO